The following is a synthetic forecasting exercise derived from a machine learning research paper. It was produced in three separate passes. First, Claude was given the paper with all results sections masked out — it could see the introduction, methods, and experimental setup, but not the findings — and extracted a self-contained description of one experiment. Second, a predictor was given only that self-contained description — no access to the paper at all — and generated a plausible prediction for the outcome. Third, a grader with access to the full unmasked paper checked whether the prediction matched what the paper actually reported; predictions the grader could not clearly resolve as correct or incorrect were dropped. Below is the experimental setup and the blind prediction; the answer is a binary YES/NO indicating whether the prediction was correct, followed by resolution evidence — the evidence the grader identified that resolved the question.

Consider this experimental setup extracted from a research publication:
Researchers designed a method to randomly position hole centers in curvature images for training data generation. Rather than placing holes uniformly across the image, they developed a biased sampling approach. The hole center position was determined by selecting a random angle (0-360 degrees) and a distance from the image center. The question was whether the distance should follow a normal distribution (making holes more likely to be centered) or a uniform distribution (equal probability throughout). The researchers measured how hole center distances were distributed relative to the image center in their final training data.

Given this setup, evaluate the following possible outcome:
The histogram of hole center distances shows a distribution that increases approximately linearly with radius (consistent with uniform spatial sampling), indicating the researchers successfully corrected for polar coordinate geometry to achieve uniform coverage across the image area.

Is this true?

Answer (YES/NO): NO